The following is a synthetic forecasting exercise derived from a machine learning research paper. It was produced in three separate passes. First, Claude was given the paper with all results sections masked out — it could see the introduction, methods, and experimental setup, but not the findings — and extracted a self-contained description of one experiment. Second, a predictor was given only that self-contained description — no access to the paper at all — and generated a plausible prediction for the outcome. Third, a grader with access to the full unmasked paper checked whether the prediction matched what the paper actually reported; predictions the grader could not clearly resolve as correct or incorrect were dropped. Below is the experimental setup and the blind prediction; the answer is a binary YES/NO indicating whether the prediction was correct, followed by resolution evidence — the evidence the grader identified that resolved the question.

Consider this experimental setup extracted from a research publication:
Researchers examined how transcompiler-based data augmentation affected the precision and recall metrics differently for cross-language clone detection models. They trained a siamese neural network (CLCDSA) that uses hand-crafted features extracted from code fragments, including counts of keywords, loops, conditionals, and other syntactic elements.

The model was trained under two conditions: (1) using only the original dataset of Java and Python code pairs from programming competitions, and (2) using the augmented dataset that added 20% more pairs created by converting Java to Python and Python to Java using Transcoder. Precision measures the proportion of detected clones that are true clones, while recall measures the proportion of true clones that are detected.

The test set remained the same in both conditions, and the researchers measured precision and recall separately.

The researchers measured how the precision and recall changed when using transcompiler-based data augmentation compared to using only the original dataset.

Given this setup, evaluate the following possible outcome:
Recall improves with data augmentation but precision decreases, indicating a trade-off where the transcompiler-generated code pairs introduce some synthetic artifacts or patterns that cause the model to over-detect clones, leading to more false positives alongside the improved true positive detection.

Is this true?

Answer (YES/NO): NO